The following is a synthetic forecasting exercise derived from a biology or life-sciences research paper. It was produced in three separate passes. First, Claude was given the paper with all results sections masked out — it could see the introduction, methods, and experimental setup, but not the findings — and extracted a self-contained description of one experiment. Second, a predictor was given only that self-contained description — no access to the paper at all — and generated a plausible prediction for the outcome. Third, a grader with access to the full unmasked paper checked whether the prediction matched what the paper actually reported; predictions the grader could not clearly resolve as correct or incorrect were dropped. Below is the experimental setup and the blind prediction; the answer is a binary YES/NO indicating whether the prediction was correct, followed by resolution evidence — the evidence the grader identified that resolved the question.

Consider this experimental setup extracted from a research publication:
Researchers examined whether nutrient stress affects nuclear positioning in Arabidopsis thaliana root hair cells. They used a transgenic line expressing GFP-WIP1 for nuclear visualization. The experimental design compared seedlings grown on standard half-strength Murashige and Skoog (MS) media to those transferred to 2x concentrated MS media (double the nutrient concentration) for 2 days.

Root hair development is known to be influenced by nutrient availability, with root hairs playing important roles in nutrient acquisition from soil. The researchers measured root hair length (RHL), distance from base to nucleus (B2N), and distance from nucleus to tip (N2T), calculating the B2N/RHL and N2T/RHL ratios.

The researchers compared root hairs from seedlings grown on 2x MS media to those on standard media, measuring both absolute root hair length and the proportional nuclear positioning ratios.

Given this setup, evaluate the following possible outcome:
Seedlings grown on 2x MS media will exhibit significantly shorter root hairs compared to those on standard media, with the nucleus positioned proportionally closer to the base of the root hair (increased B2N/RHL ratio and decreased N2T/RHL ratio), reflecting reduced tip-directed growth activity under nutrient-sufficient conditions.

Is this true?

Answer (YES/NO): NO